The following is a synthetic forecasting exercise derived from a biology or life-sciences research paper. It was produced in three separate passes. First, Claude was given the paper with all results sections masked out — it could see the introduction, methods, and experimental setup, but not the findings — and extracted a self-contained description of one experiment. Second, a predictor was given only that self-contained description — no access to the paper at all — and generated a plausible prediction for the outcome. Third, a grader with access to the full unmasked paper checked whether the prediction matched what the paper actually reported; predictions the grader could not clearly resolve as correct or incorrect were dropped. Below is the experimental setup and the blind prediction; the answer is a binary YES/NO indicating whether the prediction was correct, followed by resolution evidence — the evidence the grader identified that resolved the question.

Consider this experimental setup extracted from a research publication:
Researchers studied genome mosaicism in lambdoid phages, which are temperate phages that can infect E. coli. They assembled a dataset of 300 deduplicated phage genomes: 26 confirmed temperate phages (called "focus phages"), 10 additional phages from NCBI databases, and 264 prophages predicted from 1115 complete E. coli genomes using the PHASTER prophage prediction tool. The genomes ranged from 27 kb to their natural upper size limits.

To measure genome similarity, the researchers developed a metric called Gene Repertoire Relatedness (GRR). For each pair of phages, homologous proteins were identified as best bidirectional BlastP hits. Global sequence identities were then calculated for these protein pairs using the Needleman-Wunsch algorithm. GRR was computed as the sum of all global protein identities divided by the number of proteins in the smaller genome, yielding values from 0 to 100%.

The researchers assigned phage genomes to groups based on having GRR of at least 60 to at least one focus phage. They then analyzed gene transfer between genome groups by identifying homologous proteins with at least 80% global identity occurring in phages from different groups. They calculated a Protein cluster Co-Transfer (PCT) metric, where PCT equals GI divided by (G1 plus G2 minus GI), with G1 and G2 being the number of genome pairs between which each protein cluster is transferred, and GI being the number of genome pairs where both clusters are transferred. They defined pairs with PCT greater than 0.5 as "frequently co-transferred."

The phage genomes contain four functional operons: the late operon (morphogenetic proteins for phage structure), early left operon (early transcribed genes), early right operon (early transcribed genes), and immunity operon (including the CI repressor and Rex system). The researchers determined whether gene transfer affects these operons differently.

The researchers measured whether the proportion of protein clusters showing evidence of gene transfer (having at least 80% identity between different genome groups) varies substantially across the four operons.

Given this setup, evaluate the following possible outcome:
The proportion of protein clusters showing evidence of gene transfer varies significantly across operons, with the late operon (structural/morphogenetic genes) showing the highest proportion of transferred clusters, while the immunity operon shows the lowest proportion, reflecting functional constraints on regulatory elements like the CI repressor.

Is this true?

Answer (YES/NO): NO